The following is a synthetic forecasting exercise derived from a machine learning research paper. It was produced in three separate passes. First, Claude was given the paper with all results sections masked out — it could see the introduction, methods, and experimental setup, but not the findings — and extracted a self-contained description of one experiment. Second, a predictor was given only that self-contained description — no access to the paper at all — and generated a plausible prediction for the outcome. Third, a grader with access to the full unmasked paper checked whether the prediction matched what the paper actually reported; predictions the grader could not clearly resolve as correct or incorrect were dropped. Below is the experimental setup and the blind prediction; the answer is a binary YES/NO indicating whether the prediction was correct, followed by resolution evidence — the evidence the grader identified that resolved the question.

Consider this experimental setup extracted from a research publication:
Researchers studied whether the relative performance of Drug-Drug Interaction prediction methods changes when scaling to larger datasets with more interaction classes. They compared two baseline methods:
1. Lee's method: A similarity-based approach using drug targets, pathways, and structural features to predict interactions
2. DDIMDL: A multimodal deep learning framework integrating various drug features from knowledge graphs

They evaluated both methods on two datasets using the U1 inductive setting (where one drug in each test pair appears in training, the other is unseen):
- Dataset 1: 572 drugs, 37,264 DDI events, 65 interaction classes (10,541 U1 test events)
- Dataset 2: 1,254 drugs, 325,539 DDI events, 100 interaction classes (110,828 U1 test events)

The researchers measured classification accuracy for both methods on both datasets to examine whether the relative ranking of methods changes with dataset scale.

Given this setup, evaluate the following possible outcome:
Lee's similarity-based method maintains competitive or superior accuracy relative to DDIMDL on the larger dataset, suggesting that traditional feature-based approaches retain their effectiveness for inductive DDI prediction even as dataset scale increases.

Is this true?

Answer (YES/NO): YES